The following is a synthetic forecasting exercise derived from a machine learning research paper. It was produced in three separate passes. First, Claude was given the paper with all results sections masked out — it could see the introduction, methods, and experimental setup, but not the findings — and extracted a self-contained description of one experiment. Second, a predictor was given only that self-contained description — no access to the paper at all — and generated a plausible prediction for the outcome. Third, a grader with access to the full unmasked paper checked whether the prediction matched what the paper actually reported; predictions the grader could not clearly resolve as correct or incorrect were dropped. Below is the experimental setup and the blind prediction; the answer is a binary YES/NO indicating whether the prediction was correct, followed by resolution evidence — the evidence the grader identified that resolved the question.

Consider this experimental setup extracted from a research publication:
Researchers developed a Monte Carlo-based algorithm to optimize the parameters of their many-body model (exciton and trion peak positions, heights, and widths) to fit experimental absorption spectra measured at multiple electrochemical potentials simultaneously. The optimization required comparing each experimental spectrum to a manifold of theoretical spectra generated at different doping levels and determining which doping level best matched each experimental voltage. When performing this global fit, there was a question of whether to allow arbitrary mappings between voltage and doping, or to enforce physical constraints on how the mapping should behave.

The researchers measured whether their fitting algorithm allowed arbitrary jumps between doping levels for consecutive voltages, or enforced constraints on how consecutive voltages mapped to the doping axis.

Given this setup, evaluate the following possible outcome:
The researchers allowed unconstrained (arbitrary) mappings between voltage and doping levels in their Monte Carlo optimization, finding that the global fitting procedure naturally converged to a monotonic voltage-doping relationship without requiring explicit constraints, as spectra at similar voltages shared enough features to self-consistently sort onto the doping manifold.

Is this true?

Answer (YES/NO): NO